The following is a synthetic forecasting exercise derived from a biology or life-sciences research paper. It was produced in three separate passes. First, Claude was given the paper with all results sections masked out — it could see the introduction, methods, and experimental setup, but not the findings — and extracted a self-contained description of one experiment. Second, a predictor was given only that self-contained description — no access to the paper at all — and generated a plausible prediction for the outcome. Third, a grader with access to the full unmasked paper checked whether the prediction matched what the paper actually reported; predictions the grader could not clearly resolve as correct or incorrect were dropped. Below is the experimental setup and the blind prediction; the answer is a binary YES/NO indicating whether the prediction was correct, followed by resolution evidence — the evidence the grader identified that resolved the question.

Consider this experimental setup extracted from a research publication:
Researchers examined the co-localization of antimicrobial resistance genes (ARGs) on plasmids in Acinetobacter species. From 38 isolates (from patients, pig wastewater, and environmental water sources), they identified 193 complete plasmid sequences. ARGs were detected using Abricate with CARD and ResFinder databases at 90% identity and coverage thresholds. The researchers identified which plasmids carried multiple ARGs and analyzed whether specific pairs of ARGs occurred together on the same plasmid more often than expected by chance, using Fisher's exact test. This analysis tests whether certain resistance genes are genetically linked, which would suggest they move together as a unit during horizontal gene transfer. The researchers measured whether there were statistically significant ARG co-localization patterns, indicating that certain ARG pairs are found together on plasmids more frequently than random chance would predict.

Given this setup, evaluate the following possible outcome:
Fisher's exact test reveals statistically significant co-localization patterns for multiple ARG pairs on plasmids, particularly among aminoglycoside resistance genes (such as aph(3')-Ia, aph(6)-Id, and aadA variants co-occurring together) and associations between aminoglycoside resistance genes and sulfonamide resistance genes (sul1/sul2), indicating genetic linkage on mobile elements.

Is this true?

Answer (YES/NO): NO